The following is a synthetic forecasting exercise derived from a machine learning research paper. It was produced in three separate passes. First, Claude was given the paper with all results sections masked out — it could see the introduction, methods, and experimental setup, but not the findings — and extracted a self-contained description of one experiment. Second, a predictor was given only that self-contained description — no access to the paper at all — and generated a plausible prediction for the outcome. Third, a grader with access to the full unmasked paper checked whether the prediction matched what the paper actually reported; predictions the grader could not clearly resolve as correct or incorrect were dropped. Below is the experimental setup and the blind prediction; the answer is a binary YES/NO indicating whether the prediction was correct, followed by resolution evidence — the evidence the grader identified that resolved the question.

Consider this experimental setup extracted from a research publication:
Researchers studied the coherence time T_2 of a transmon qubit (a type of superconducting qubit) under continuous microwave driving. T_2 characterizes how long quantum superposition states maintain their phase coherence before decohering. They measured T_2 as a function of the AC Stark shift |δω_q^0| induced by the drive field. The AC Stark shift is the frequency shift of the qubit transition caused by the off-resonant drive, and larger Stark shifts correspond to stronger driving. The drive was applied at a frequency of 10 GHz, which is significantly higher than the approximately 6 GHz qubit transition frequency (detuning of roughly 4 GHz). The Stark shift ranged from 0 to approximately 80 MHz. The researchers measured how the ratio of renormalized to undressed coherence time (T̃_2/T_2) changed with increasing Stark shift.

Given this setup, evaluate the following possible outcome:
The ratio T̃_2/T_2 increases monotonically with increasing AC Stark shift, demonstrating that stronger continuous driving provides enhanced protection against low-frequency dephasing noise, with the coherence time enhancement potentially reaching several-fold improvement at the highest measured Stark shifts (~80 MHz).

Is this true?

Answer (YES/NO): NO